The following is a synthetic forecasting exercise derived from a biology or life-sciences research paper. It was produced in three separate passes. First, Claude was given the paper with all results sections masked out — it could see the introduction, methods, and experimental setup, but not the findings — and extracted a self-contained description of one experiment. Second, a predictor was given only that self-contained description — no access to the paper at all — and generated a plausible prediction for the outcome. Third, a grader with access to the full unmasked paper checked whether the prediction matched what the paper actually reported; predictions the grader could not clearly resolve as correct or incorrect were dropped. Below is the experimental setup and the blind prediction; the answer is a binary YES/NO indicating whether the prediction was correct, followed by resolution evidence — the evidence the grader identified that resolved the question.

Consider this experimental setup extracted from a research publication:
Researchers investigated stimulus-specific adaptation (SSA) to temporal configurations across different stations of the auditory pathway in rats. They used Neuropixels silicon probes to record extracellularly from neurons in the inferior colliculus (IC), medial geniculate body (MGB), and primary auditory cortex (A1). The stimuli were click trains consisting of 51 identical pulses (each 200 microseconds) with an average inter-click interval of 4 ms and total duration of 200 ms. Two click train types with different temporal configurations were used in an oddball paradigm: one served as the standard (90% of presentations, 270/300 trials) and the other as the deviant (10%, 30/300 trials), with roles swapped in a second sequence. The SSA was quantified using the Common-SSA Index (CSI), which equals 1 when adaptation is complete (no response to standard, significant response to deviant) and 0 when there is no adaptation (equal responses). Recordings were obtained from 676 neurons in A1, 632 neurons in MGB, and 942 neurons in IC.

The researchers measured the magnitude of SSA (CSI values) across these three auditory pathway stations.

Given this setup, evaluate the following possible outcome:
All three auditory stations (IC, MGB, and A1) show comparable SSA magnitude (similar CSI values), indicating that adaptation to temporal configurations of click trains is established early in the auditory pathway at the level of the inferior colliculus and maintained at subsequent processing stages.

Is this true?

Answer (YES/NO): NO